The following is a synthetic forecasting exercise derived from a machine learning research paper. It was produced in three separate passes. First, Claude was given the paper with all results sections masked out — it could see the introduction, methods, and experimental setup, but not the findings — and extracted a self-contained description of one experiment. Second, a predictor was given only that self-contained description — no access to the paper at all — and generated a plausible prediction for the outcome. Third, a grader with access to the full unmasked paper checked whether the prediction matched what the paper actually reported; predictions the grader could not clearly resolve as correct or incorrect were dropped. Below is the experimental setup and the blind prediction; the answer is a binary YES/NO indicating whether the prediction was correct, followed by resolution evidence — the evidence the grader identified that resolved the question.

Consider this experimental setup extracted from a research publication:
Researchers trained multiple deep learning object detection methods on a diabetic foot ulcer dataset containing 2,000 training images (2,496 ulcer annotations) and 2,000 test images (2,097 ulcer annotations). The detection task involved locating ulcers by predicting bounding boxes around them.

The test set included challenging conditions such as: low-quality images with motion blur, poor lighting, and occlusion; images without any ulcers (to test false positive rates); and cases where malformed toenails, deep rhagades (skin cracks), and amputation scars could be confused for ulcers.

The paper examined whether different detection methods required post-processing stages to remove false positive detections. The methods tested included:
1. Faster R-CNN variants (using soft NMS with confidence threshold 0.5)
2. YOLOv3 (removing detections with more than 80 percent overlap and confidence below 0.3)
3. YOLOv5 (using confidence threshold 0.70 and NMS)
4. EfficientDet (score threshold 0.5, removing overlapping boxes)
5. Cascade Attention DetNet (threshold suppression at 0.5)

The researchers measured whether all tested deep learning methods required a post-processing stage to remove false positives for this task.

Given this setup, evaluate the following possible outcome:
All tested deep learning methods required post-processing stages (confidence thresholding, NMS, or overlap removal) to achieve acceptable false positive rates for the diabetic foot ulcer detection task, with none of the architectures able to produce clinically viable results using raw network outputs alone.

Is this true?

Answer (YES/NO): YES